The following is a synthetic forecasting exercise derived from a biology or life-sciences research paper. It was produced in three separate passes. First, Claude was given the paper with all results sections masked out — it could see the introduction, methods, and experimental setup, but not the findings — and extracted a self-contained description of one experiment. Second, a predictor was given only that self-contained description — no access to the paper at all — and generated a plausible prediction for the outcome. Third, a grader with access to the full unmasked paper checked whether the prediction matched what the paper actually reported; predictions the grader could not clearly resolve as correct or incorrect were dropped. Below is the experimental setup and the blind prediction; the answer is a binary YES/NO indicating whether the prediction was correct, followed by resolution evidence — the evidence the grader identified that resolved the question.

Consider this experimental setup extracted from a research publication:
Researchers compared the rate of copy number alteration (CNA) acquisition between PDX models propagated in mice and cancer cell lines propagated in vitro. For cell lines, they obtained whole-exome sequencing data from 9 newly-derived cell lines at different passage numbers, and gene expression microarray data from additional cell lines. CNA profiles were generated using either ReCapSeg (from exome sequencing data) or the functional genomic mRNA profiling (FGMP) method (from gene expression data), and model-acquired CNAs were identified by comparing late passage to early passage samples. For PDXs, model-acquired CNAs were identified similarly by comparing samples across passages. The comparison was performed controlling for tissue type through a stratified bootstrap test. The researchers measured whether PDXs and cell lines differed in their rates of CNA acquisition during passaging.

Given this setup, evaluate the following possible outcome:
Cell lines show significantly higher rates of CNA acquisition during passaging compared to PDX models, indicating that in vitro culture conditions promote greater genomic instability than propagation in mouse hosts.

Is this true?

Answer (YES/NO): NO